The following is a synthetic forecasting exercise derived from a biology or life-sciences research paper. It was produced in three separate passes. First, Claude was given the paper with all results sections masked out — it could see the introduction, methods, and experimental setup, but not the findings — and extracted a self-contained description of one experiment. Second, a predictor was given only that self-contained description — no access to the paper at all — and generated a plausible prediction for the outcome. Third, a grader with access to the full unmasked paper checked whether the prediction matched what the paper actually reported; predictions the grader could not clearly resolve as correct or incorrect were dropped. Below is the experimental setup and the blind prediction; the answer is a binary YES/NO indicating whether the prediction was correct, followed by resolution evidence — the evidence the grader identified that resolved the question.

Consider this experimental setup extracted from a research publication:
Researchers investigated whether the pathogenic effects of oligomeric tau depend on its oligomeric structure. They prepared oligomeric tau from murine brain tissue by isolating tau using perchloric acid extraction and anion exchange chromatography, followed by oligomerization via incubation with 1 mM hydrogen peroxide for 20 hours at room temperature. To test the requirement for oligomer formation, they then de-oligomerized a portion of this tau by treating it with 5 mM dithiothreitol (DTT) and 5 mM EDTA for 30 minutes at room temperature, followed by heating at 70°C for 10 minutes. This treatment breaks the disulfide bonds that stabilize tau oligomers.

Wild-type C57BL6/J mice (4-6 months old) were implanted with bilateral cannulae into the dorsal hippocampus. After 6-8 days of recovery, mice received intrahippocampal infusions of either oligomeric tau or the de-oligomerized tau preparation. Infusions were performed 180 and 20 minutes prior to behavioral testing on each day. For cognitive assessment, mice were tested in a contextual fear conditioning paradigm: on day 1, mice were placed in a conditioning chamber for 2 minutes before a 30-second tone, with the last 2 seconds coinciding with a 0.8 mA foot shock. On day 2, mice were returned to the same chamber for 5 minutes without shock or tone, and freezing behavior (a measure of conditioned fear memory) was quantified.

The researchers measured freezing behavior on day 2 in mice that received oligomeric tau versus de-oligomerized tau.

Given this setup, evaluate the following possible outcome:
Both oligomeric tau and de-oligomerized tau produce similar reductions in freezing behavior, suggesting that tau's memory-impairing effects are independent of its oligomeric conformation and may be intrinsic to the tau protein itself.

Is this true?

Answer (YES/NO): NO